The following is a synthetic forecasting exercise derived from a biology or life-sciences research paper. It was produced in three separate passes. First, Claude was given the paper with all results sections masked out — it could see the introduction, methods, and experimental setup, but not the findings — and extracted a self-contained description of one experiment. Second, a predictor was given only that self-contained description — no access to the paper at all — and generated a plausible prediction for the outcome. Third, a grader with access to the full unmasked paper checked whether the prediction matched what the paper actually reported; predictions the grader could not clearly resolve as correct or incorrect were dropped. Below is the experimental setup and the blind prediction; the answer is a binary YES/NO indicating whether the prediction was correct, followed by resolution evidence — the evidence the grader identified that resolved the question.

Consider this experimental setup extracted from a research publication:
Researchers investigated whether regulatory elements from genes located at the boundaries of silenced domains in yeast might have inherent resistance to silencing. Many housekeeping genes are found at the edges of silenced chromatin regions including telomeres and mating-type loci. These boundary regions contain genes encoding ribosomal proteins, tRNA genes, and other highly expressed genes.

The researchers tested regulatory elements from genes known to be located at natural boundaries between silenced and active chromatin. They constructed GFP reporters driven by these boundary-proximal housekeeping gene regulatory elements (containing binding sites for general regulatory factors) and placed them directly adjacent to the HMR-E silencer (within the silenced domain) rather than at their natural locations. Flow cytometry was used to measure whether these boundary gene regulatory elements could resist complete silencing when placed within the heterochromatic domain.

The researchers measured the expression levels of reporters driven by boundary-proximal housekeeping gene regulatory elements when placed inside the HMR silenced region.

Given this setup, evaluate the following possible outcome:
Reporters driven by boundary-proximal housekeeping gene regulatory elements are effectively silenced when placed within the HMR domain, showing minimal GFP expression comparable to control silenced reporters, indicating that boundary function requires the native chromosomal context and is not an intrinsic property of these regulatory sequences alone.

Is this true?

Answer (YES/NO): NO